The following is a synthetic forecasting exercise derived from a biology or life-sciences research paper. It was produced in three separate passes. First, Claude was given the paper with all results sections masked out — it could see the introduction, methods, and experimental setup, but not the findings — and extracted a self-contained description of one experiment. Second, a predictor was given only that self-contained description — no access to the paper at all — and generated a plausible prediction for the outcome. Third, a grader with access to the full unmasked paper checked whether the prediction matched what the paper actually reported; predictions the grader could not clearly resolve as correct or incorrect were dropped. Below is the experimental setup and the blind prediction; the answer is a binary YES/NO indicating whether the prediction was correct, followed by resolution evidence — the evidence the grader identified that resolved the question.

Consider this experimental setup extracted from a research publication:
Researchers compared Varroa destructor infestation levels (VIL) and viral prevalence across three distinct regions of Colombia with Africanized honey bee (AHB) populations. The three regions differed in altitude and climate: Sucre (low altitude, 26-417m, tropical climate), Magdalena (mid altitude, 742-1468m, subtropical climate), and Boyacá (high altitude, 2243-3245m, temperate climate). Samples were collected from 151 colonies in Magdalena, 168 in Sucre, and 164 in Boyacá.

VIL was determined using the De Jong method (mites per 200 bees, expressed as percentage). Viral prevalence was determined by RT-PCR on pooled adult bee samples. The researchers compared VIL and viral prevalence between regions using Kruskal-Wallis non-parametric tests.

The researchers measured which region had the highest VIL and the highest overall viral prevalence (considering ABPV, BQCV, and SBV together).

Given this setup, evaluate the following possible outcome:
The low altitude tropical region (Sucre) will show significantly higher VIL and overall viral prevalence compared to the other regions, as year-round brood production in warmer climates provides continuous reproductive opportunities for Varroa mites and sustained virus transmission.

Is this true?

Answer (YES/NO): NO